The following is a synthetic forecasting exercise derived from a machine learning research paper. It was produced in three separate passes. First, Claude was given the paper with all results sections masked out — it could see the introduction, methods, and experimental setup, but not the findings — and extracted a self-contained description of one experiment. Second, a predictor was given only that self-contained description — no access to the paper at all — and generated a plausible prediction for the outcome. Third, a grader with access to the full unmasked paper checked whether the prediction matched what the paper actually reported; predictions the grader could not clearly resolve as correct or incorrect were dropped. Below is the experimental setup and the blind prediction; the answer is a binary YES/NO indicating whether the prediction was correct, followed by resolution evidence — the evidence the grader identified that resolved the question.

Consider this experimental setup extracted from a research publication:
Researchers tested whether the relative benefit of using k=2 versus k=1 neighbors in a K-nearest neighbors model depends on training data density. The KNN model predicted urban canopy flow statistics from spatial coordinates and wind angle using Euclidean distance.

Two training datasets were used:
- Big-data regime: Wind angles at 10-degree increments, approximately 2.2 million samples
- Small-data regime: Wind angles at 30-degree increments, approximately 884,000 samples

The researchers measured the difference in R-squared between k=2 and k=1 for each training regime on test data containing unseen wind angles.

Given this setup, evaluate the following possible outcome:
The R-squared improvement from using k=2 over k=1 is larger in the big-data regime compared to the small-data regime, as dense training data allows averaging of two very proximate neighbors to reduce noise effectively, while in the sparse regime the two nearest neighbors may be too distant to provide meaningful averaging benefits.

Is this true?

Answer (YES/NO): YES